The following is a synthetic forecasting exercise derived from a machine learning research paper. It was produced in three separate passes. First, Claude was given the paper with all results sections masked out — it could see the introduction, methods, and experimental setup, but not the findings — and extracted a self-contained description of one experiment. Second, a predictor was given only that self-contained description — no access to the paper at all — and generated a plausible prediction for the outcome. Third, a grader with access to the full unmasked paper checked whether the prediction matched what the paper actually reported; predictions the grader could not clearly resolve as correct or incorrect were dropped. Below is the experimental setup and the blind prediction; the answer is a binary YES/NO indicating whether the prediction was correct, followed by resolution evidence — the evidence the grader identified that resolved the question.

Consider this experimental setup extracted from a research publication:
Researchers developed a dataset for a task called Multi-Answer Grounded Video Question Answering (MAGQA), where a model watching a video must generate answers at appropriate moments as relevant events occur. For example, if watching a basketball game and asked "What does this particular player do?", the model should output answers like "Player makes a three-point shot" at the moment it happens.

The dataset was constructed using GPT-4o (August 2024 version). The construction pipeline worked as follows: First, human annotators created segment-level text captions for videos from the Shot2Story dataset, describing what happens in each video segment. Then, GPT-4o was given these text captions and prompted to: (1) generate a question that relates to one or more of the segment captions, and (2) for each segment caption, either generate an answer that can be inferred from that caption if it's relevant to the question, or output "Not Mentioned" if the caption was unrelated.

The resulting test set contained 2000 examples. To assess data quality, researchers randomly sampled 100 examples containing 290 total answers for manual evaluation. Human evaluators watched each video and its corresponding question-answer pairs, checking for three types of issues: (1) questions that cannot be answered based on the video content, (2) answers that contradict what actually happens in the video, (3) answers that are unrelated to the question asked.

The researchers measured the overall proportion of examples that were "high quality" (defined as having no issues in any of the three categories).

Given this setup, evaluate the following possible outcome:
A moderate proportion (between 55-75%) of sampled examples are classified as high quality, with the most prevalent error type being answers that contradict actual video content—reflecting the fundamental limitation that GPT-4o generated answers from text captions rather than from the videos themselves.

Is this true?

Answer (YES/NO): NO